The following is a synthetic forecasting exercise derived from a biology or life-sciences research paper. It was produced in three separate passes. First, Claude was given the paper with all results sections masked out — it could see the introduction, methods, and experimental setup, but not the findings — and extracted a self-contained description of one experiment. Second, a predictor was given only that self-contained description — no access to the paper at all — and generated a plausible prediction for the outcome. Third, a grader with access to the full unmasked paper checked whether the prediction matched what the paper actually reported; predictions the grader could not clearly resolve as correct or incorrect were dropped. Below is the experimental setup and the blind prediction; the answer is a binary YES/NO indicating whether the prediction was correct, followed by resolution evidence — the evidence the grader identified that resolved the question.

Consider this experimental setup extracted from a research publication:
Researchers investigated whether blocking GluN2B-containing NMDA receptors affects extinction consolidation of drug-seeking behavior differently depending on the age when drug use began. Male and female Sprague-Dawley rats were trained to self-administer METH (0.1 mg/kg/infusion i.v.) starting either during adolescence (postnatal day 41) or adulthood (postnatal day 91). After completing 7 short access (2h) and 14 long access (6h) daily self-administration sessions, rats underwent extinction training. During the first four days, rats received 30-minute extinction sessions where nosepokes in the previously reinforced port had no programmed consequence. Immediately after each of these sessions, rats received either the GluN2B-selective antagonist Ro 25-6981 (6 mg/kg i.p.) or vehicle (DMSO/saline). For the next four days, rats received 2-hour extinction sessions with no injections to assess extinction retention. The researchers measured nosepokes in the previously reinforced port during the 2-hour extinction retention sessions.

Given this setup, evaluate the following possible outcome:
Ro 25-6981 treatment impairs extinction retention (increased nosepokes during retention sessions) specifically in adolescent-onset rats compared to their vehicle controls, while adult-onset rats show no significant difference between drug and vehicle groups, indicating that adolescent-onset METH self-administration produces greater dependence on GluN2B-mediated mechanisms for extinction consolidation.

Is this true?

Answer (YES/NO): NO